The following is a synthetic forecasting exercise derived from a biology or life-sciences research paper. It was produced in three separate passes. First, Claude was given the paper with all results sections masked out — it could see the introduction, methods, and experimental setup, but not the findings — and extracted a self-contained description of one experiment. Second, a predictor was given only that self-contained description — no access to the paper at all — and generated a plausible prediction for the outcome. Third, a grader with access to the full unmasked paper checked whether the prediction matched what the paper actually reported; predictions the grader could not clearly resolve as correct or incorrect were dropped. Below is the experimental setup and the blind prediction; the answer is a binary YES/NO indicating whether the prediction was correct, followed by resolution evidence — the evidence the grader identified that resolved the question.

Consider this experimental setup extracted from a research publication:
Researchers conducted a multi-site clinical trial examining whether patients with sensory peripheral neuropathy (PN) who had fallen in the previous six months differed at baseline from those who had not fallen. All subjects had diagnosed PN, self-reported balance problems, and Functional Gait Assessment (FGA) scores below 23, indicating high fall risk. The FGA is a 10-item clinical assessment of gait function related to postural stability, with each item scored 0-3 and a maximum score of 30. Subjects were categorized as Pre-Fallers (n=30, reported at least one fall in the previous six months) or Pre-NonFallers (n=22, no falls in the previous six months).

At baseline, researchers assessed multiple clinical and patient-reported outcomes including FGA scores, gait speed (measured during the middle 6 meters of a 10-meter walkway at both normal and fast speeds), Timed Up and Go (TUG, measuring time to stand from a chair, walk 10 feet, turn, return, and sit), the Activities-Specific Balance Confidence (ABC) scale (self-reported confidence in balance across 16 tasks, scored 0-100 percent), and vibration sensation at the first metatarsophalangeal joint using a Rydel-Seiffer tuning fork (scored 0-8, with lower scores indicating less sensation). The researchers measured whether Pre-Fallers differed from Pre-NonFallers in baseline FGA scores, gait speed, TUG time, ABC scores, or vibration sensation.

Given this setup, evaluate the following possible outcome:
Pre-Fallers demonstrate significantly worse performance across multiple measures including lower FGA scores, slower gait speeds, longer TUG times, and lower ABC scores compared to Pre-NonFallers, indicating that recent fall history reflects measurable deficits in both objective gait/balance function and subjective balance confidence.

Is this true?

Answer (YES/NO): NO